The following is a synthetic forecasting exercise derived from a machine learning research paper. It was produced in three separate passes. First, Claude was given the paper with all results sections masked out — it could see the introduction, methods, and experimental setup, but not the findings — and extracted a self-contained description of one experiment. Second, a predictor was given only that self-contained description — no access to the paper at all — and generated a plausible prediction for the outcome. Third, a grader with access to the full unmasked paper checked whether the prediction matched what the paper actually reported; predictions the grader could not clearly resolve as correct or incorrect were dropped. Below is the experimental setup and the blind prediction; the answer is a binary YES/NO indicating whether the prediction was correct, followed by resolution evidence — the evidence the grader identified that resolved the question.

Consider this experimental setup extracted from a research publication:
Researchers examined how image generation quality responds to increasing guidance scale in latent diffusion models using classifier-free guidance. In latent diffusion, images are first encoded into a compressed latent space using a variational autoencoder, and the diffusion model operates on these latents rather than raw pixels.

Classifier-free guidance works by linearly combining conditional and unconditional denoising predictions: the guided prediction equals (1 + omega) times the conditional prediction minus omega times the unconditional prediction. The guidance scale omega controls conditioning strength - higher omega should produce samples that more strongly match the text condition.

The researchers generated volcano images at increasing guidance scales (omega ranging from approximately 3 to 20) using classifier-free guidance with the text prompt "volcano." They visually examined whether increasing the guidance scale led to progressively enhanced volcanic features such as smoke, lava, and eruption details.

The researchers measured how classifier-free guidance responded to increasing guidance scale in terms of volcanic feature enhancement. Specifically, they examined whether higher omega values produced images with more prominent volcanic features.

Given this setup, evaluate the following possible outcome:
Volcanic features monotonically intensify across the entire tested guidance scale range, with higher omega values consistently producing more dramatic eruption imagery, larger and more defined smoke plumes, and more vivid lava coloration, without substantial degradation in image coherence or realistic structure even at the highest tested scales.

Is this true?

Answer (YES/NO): NO